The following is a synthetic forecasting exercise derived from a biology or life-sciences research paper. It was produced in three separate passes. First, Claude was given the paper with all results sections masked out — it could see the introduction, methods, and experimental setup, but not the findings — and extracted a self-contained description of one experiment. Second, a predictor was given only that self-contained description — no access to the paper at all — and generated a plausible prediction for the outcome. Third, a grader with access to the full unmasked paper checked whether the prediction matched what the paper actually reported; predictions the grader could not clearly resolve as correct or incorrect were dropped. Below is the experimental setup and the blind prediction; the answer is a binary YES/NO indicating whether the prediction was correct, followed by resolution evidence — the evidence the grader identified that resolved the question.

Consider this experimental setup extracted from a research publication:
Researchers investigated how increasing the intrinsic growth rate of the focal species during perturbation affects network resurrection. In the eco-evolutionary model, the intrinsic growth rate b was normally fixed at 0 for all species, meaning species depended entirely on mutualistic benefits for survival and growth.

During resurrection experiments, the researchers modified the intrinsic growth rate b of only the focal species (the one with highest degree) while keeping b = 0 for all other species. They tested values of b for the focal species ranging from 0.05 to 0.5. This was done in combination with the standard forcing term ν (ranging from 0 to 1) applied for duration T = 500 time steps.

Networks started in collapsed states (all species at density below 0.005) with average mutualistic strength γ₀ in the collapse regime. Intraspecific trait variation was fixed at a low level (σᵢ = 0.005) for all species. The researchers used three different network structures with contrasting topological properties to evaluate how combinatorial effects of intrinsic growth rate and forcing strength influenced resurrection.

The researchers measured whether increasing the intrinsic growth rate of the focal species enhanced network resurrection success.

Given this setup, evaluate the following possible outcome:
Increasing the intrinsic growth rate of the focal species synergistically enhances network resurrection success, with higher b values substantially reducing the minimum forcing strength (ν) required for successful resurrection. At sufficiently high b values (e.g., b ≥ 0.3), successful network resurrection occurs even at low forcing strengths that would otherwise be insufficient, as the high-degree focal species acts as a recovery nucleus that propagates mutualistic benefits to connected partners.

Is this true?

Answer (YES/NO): NO